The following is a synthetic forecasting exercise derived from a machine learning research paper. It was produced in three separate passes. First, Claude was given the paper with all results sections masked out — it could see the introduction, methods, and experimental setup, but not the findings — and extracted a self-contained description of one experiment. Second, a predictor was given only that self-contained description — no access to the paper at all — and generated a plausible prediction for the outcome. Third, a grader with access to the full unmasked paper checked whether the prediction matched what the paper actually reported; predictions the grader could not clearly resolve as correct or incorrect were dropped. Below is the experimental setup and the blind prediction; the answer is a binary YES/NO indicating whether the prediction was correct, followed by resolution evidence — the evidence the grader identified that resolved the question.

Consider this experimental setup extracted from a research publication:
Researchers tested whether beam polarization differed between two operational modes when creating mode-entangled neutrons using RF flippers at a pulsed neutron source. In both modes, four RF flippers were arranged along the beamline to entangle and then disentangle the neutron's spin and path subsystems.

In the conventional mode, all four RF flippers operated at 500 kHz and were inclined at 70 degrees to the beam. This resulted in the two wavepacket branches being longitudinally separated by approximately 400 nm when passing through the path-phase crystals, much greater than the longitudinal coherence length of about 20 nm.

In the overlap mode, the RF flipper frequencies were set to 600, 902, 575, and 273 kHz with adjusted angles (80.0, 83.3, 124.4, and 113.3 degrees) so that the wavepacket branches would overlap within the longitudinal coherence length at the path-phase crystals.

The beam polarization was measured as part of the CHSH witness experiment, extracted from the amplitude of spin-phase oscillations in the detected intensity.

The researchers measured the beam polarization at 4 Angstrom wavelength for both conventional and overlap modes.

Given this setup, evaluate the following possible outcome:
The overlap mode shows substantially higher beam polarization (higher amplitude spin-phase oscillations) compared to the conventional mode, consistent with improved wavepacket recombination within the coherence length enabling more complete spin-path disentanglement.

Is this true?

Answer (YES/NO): NO